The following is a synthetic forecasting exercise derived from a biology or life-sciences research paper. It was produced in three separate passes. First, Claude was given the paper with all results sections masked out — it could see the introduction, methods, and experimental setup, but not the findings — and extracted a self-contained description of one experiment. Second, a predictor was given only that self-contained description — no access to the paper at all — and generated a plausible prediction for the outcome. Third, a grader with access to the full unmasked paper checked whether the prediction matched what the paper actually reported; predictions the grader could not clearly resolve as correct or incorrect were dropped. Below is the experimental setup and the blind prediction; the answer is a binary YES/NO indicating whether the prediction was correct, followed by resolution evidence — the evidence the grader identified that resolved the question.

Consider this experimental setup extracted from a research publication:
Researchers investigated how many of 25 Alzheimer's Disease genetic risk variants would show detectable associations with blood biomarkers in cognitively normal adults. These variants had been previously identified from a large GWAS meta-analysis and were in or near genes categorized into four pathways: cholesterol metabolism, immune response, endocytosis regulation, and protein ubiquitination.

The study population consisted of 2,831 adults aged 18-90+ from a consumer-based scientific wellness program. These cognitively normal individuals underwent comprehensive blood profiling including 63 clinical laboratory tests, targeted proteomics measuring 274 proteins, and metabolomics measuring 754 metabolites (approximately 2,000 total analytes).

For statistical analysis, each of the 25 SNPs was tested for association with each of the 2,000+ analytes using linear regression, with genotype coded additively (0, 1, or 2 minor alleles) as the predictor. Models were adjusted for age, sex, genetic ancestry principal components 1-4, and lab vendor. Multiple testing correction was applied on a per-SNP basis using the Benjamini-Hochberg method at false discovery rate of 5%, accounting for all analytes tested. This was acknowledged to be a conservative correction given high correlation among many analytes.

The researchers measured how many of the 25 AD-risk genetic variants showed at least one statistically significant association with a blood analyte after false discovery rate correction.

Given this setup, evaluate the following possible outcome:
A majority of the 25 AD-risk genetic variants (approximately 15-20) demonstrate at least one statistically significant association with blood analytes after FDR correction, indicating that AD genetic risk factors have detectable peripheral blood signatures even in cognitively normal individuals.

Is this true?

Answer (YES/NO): NO